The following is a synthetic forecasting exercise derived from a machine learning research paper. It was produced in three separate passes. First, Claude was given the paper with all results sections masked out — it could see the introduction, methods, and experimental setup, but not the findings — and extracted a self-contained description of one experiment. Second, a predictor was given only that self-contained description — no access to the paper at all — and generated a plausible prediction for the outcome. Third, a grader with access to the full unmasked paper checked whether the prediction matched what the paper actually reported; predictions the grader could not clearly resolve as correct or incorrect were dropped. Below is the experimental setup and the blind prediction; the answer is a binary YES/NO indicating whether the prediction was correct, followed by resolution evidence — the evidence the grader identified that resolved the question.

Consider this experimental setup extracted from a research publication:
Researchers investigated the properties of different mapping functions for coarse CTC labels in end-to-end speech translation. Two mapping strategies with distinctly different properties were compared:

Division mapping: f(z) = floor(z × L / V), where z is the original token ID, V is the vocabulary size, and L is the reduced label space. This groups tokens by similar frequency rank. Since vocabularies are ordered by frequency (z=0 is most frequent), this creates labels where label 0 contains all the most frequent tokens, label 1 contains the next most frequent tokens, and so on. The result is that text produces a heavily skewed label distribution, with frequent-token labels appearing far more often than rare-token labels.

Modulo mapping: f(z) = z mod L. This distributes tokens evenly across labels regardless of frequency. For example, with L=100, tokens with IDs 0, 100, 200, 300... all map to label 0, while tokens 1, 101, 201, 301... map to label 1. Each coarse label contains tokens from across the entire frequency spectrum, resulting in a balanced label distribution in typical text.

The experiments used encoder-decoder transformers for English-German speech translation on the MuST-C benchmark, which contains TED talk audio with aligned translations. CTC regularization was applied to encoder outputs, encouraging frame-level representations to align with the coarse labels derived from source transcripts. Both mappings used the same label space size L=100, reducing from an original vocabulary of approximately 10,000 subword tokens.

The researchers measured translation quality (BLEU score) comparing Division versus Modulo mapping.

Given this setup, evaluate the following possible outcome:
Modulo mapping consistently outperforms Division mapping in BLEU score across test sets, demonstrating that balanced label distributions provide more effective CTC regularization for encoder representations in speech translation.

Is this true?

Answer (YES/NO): NO